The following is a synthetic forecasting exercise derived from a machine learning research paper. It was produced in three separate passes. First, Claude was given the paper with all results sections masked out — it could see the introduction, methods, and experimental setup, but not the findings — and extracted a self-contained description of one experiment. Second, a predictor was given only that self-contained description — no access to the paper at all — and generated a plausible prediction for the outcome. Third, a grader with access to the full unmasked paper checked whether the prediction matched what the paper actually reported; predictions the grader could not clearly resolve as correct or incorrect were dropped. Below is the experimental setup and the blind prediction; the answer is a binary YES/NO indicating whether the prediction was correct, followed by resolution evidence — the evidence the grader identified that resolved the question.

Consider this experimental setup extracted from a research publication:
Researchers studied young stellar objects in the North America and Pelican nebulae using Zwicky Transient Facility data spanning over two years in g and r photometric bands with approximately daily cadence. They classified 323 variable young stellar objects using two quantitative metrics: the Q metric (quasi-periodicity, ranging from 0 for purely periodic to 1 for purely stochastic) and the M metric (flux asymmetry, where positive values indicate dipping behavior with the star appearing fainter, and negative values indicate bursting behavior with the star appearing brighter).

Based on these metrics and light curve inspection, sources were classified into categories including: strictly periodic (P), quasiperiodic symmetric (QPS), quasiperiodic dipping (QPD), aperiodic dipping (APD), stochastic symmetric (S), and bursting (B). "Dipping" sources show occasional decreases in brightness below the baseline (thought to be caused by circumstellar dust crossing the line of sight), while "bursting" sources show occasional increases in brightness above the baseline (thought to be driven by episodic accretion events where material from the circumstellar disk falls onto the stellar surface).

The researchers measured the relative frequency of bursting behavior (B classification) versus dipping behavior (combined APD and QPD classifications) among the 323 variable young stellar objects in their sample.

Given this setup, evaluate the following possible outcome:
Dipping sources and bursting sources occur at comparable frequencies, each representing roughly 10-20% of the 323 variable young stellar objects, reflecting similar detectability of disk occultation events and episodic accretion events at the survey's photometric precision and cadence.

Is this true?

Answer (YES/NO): NO